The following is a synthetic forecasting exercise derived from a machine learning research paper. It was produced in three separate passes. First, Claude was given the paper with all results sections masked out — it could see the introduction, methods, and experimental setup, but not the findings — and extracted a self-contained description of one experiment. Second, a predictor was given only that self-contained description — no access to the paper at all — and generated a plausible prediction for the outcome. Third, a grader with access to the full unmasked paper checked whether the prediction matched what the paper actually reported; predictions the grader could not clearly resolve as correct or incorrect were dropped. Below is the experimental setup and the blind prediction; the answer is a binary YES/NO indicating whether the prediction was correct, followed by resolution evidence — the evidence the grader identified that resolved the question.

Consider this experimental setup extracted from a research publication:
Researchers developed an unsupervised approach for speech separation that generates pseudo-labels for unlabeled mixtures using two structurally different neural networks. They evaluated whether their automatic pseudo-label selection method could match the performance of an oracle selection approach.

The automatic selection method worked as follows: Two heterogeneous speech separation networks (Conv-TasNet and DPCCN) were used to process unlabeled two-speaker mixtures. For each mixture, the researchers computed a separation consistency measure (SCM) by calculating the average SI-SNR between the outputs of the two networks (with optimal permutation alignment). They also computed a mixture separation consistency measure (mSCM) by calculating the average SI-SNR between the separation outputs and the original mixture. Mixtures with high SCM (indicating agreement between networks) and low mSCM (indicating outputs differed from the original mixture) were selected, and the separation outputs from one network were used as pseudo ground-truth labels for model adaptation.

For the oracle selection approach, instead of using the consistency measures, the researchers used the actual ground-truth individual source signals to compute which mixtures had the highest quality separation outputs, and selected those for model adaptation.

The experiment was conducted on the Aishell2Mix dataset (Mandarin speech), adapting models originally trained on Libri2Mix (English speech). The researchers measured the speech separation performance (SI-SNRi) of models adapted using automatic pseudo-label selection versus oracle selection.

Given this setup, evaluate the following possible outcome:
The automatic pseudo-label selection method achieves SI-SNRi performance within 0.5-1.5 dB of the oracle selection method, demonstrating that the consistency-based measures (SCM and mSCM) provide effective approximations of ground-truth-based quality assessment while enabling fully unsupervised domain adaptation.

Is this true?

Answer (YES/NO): NO